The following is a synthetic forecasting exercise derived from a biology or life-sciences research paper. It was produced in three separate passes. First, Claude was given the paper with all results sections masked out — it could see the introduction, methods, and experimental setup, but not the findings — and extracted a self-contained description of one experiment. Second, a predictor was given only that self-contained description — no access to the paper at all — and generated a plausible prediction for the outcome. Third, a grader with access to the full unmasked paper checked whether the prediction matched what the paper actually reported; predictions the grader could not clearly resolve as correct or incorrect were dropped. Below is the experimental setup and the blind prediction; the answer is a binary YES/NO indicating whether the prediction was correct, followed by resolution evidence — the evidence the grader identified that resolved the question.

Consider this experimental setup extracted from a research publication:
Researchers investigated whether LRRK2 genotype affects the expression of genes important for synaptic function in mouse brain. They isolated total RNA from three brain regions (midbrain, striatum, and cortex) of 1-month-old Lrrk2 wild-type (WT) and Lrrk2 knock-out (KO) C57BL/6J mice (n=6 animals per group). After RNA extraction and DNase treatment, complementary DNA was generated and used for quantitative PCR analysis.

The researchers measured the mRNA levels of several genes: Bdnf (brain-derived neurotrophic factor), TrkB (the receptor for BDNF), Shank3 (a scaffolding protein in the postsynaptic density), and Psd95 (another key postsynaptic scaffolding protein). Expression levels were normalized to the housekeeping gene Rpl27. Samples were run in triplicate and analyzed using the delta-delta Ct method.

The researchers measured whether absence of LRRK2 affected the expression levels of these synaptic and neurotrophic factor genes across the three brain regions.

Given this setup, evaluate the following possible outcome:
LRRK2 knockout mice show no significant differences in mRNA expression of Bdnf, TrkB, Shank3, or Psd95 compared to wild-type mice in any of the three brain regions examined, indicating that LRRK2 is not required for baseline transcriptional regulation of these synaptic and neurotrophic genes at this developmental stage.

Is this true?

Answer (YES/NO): NO